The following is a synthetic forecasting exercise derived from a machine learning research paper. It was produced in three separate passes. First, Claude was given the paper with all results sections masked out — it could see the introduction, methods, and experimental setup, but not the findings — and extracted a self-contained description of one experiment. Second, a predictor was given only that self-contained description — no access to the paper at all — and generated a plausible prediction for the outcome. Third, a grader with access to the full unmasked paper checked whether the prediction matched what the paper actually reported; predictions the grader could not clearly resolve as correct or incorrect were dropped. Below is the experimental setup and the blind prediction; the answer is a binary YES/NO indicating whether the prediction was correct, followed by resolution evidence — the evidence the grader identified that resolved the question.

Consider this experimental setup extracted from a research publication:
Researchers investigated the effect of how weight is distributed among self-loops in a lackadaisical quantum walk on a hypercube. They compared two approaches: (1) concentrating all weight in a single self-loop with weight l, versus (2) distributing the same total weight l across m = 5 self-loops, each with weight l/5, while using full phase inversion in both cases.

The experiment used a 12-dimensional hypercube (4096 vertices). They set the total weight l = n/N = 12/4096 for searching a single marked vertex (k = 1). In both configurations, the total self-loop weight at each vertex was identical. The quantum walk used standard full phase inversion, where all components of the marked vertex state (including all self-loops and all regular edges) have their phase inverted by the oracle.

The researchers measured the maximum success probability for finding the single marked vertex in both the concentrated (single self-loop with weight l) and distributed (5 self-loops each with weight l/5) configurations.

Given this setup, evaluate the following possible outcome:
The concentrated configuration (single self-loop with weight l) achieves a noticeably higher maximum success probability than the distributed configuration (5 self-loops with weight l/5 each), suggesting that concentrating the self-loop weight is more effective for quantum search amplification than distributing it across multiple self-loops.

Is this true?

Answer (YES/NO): NO